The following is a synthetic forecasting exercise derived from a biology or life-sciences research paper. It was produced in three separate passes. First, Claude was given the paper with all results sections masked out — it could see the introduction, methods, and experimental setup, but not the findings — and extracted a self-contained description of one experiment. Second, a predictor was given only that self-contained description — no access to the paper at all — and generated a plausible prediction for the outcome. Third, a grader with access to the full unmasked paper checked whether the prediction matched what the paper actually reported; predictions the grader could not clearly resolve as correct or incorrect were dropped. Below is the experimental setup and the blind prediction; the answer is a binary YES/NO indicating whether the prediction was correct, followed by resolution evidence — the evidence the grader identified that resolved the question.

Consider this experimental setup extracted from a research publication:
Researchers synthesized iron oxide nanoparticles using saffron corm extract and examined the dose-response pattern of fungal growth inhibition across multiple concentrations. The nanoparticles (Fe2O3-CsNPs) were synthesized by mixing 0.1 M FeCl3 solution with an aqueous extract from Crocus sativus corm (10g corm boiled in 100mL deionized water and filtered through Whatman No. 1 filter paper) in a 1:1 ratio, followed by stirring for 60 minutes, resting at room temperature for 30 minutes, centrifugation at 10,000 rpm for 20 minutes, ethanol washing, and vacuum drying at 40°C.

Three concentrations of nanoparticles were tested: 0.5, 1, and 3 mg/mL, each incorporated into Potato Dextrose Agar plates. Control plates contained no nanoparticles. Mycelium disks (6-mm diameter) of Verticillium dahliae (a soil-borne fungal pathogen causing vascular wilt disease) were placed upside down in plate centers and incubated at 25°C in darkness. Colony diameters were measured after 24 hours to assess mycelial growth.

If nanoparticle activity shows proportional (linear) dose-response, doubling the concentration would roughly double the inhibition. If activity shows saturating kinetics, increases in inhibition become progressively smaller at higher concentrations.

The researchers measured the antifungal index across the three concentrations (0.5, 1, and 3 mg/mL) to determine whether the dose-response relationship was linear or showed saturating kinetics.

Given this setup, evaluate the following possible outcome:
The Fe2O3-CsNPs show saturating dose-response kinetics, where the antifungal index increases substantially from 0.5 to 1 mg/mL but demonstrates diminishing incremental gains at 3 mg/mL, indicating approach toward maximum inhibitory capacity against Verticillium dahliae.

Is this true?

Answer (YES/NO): NO